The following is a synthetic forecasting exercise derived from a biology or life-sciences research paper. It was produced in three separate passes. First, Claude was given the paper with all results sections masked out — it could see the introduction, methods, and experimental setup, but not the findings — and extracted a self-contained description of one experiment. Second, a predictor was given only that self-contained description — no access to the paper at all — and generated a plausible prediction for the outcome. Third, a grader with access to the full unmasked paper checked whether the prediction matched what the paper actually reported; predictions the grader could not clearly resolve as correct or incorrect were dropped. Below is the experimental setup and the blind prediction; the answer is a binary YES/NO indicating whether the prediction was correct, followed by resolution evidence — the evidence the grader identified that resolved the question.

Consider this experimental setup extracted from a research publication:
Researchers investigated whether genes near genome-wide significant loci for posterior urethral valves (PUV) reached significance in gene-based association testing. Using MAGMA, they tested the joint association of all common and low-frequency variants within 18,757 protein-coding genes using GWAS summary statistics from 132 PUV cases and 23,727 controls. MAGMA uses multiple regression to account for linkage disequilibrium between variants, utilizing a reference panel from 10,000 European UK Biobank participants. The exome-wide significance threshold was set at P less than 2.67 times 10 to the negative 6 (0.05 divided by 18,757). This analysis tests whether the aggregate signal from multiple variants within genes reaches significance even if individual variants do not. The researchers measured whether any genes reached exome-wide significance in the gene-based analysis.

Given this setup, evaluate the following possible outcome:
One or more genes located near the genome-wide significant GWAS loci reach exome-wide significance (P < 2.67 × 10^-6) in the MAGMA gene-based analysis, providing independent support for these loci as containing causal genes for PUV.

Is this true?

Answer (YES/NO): NO